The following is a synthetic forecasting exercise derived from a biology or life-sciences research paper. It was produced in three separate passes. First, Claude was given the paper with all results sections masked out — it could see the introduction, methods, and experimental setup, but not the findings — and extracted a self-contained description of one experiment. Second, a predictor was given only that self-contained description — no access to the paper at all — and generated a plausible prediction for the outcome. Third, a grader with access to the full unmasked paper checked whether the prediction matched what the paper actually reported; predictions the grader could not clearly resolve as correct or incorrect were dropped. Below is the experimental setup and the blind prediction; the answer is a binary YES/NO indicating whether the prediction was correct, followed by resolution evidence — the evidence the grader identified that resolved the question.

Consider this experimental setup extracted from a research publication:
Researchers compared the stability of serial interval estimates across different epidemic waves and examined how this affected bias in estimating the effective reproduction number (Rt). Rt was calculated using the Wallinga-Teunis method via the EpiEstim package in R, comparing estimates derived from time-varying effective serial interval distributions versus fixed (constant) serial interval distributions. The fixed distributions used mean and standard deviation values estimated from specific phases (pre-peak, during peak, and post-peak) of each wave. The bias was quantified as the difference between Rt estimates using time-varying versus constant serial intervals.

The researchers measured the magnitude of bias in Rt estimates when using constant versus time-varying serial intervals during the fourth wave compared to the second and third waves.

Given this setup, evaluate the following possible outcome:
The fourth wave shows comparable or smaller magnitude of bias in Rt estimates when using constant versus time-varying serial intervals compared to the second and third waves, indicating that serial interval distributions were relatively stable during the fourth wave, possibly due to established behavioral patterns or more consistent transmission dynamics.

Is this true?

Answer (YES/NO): YES